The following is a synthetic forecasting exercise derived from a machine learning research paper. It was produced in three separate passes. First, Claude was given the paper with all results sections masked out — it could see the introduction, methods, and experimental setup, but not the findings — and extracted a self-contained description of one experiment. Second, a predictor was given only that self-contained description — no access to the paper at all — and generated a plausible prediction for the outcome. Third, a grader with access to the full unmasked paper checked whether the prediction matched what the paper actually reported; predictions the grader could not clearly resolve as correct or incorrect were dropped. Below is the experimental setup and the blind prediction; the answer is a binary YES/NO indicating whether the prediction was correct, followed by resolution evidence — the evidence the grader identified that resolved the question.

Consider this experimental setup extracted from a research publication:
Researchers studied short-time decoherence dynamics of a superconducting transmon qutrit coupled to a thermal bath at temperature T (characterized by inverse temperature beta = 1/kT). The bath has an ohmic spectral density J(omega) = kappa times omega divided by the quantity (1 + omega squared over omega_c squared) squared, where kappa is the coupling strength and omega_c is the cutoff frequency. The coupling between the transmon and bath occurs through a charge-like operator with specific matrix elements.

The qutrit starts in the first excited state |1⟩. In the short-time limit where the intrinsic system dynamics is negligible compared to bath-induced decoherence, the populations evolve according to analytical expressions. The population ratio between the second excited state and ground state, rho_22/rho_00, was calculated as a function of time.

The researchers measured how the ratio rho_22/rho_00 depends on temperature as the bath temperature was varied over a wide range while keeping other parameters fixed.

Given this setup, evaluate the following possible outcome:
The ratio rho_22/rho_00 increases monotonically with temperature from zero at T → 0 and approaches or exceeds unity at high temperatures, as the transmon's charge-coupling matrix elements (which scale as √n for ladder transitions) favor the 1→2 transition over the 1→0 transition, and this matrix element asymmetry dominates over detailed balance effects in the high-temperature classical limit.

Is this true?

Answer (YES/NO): NO